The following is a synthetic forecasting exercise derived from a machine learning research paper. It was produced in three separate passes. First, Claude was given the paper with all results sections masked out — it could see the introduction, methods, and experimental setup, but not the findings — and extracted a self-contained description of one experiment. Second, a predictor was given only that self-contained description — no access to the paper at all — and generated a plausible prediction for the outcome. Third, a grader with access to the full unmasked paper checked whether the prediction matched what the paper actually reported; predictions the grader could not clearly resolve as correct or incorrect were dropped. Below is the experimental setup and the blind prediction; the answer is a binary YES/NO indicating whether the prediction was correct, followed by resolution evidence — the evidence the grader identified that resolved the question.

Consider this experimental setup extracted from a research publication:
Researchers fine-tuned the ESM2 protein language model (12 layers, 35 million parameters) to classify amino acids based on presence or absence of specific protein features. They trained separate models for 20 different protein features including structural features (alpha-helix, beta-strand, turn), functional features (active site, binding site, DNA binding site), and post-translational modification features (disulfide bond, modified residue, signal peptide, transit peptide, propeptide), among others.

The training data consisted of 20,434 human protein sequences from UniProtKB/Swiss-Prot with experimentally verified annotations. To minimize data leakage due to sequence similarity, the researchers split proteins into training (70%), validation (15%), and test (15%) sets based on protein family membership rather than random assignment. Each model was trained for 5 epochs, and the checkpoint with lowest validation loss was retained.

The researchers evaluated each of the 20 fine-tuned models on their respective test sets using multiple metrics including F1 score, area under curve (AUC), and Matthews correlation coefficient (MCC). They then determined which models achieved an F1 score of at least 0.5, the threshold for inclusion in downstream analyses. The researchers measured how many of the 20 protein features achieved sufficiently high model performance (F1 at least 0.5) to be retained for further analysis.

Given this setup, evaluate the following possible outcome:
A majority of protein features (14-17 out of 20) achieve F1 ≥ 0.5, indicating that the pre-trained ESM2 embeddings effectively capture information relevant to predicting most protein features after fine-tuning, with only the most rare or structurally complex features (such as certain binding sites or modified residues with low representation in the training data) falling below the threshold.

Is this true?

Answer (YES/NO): YES